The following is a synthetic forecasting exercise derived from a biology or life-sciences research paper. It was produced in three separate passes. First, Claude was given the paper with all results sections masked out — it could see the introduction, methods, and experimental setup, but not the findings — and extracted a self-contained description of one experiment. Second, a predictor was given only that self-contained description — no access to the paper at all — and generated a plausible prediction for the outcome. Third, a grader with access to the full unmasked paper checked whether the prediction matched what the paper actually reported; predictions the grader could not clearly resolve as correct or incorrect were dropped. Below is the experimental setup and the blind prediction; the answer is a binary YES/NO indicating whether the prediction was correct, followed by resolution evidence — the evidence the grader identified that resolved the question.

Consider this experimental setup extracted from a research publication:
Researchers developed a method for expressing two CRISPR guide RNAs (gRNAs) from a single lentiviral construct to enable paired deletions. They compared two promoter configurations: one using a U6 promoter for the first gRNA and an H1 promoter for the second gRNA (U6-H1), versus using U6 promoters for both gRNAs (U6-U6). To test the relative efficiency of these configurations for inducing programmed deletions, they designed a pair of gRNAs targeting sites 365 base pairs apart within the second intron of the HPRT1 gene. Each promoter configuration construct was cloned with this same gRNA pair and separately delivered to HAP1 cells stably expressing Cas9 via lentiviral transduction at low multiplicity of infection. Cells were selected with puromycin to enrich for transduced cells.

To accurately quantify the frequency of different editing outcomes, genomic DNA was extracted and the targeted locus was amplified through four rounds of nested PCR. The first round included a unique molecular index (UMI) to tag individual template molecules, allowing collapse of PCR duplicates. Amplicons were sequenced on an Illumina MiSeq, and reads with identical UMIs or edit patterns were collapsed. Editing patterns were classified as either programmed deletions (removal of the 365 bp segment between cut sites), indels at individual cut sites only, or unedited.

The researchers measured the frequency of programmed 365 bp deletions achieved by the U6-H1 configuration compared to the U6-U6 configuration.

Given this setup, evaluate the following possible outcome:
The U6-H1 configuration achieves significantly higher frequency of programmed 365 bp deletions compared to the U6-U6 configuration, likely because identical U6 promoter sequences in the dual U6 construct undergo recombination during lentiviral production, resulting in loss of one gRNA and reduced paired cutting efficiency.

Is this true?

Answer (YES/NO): YES